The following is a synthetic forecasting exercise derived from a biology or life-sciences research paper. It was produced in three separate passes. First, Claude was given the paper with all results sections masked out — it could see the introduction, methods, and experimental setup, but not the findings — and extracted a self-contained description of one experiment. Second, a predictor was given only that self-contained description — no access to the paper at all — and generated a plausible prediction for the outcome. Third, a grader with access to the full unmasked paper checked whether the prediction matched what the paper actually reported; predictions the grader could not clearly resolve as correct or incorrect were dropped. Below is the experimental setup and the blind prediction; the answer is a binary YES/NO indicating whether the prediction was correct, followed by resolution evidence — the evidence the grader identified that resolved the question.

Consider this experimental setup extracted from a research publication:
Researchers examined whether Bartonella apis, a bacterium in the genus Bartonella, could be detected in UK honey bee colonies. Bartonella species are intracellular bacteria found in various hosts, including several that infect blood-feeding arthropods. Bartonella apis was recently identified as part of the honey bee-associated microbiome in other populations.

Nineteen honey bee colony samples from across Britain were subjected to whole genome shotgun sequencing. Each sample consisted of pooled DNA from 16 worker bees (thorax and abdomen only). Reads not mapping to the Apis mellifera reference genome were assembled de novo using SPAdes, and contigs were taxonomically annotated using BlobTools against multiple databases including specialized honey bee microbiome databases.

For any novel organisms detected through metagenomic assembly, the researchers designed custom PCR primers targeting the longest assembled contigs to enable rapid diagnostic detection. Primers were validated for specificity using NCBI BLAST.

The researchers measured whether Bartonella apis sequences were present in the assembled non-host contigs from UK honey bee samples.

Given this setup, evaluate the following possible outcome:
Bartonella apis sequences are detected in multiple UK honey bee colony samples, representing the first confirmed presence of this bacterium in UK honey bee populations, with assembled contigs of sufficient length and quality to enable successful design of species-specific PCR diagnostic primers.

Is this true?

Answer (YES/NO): NO